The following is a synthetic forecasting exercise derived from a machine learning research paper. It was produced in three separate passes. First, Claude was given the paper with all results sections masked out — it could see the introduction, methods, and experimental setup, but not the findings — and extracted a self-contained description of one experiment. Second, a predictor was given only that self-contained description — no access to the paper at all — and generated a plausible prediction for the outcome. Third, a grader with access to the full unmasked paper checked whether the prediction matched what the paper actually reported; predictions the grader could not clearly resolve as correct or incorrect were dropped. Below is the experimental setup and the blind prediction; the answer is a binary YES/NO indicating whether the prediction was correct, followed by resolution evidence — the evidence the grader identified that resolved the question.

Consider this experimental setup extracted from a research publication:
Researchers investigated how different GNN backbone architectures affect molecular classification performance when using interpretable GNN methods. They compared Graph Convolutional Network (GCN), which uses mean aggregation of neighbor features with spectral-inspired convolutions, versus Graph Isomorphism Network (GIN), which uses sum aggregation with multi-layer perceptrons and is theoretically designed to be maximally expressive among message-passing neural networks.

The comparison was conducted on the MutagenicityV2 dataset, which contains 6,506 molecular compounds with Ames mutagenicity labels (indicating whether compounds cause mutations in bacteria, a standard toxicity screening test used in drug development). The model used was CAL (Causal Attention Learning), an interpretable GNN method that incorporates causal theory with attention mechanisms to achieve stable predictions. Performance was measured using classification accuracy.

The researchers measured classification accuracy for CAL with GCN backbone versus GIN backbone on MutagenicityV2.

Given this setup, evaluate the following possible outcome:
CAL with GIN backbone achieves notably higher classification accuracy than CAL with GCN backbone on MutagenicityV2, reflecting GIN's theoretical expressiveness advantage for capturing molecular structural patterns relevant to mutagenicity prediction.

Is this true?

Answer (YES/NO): NO